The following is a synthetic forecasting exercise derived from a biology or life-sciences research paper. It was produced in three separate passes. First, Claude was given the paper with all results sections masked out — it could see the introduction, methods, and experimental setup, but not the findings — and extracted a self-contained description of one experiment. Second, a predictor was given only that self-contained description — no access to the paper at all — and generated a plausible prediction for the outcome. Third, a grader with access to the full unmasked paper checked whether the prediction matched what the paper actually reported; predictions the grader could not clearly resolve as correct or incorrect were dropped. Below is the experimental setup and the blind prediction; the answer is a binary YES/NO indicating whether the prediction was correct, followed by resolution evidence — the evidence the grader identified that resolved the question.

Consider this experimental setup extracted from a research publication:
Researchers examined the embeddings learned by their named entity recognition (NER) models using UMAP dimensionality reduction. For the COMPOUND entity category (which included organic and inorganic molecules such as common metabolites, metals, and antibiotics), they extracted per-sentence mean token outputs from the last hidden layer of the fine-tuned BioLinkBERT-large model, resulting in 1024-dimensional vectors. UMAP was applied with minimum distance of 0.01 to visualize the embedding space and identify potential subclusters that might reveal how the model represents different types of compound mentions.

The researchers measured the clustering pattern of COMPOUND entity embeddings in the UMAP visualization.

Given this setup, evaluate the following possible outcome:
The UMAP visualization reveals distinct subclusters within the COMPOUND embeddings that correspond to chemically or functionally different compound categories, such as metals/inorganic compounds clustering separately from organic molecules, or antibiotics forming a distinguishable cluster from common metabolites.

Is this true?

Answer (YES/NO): NO